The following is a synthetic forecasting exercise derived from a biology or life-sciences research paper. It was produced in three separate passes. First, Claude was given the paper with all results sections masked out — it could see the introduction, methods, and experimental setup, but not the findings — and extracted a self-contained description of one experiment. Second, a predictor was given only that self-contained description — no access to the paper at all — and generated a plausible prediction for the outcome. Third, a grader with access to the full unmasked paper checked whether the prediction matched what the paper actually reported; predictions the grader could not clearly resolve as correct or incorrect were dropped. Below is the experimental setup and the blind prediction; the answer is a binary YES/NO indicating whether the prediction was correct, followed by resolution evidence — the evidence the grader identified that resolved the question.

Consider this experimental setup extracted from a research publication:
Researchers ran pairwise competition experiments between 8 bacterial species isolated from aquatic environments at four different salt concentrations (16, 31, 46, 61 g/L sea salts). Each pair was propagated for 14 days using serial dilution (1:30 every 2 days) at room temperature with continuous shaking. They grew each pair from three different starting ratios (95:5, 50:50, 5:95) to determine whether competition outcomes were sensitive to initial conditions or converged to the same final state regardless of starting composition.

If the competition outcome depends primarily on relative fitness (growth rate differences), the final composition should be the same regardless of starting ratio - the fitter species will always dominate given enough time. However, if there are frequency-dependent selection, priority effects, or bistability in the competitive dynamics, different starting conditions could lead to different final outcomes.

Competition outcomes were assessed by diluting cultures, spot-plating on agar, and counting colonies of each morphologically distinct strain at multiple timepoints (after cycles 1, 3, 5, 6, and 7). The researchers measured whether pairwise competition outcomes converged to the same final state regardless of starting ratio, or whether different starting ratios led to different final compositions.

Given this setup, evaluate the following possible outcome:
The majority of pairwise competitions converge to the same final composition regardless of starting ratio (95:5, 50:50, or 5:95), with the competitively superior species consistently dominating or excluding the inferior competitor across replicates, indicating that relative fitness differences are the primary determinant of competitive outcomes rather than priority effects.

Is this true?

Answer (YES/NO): YES